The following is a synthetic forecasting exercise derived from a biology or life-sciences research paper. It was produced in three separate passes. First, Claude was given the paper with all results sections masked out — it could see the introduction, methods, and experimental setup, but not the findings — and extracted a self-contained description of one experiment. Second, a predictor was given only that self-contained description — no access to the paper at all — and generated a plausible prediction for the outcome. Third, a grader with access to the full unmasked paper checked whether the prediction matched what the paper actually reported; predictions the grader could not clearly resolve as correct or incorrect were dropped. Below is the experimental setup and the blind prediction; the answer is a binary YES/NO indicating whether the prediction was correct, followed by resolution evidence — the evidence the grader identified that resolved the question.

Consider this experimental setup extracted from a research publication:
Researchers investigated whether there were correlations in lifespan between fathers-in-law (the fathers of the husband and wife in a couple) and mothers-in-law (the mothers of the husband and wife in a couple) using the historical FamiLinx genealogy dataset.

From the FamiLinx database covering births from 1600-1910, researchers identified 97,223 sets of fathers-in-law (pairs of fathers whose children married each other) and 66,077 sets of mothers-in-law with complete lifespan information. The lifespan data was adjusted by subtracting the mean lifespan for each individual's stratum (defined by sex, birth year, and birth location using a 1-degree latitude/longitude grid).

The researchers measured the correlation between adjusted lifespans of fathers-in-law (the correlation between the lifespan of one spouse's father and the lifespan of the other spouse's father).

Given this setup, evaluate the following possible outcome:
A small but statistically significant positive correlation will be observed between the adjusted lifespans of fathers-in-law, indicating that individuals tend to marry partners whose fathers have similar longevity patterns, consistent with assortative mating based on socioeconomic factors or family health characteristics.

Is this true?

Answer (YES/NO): YES